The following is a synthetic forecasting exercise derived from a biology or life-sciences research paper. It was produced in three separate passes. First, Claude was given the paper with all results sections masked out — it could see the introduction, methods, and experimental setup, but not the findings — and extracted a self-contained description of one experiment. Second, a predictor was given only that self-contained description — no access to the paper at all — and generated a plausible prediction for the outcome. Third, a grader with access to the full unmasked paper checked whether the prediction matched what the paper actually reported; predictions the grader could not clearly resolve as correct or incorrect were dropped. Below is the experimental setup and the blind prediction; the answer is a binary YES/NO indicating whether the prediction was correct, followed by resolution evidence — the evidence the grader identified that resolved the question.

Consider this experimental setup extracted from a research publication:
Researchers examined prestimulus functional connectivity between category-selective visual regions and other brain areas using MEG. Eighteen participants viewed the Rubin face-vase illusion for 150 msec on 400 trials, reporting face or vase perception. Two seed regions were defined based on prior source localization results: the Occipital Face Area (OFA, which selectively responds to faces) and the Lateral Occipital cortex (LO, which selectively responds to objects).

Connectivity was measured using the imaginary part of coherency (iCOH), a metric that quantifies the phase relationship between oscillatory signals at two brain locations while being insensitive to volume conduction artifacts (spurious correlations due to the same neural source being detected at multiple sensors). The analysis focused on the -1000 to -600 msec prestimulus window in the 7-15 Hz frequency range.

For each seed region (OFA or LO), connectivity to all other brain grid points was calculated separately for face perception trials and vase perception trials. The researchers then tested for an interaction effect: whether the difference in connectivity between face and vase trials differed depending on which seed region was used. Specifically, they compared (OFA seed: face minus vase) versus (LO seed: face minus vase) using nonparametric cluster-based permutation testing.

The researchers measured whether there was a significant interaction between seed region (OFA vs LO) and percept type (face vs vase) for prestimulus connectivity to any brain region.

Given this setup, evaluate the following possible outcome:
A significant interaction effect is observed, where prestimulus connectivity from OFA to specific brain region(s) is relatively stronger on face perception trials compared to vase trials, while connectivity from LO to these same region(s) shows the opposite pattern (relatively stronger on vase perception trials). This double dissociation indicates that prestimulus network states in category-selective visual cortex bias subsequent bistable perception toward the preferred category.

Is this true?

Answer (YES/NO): YES